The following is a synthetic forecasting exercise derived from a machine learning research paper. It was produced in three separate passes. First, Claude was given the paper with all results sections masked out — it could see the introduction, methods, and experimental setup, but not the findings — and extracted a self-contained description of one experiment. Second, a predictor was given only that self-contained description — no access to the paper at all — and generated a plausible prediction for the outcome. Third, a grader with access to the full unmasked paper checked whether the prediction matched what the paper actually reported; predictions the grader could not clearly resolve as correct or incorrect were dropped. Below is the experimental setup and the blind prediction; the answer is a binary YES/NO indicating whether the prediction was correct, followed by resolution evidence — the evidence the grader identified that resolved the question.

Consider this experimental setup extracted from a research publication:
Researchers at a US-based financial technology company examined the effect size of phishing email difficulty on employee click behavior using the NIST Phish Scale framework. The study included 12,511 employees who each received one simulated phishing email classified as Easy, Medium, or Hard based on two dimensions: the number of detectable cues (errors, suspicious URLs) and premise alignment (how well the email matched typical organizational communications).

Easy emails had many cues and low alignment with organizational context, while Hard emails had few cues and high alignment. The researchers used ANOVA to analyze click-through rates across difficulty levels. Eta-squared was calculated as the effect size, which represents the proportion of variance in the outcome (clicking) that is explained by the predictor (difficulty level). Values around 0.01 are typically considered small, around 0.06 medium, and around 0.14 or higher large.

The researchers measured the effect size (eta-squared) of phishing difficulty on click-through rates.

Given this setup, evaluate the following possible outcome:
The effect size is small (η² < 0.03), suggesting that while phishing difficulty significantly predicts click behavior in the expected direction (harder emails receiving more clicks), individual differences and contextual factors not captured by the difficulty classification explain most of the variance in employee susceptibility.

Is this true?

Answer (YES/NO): YES